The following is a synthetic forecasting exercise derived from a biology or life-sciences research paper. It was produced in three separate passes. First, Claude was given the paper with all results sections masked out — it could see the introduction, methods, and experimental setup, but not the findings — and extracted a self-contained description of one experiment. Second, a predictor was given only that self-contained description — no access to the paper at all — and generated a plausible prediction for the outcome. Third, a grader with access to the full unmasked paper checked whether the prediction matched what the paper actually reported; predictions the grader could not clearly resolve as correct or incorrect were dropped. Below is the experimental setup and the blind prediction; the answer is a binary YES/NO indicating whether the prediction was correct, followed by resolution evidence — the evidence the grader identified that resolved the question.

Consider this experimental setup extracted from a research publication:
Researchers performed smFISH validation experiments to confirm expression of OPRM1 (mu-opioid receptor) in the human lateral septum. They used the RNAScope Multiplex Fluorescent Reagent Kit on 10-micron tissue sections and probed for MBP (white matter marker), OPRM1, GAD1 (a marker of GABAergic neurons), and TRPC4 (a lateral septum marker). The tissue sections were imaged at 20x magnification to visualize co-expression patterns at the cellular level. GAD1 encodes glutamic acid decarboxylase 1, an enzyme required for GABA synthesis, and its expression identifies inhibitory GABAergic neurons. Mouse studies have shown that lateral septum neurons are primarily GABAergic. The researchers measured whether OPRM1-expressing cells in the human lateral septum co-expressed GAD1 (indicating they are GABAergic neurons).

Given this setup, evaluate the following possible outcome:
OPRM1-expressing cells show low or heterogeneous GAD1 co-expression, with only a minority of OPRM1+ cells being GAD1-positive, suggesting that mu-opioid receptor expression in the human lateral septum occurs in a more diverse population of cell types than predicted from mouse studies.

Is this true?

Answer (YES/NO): NO